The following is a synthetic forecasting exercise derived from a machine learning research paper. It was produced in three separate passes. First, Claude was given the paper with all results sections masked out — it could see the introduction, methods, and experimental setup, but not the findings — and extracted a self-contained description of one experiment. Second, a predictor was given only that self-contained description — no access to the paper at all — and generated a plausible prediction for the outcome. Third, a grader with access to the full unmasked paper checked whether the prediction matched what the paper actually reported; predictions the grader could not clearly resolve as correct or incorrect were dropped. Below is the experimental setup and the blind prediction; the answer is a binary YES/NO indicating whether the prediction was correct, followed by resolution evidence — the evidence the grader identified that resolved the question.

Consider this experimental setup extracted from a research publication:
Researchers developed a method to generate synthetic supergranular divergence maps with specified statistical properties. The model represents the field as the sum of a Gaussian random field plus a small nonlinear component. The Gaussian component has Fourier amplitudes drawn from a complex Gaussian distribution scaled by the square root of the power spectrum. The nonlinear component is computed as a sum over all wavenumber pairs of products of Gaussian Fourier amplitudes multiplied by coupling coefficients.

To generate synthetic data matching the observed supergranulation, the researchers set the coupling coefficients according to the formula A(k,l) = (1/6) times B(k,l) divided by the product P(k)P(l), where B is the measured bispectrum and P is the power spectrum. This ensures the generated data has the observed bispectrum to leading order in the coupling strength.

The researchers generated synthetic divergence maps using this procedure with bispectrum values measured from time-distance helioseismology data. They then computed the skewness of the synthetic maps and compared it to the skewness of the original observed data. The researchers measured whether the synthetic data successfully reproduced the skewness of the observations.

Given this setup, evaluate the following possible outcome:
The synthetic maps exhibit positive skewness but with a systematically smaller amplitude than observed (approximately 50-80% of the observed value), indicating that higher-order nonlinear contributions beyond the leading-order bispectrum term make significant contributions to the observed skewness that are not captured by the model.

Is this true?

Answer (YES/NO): NO